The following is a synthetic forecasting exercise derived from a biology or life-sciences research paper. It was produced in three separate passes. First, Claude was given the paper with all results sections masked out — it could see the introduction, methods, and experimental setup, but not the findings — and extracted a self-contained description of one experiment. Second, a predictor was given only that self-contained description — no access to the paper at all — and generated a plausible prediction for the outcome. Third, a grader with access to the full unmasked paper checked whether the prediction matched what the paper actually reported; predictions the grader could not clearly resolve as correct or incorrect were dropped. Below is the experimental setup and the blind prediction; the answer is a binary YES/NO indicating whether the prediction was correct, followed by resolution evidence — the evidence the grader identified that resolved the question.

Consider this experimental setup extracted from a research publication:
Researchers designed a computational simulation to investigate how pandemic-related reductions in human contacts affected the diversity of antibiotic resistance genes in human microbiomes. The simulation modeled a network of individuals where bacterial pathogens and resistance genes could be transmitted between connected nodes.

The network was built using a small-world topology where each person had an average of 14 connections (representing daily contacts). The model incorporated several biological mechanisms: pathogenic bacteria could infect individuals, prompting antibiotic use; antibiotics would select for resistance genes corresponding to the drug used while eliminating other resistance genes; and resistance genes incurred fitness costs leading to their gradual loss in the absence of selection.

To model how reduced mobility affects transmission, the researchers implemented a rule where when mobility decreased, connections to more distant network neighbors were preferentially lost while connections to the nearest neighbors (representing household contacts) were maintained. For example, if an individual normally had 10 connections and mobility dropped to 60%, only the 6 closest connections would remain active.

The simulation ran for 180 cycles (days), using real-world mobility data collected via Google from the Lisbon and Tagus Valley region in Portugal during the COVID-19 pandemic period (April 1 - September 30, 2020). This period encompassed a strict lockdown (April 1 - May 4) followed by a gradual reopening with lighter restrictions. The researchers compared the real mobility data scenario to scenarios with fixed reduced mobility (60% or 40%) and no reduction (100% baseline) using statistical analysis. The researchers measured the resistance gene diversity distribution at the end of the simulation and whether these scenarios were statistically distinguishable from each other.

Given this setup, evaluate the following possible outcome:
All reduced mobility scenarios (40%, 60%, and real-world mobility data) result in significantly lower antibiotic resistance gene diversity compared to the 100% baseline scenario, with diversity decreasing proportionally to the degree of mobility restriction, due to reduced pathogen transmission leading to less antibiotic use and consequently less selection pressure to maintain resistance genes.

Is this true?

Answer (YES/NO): YES